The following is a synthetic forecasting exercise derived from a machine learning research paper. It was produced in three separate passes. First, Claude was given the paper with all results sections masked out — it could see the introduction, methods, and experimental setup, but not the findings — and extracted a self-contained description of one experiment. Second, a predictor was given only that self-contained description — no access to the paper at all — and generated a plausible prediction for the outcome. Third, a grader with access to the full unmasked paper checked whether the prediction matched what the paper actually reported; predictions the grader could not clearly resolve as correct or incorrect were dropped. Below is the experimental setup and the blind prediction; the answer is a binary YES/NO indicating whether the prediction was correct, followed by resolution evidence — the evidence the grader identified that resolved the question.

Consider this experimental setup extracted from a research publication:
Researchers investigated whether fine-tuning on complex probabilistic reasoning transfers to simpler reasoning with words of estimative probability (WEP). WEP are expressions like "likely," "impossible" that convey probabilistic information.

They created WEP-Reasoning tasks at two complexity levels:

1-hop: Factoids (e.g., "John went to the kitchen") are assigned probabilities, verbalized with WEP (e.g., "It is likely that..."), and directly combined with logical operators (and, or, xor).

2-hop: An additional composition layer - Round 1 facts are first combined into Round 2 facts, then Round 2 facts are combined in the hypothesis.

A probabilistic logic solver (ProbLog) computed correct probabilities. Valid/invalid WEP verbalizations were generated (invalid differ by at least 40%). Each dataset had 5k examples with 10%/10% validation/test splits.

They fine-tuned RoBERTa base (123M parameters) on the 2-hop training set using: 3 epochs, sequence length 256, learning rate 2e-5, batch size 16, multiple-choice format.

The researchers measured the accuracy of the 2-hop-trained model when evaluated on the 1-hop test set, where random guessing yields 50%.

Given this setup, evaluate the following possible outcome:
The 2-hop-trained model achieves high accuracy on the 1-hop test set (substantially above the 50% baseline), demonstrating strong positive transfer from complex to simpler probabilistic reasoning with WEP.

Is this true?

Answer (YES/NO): YES